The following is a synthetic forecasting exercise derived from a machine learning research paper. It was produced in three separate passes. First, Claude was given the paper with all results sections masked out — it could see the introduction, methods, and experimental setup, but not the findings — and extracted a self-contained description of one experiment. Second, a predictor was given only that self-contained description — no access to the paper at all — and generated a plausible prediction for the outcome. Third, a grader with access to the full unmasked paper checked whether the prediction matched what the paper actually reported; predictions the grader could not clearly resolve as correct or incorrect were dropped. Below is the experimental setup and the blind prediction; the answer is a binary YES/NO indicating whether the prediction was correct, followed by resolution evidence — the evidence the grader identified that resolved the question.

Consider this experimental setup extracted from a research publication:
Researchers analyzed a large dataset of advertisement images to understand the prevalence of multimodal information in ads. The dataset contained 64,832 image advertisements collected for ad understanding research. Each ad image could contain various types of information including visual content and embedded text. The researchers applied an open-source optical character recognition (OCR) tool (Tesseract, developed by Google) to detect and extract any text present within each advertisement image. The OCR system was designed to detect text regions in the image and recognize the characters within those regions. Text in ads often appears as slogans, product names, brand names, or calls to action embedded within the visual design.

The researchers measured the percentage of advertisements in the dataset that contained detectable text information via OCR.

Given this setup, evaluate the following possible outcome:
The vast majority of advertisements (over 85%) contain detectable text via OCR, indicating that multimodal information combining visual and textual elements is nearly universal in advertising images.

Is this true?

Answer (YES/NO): NO